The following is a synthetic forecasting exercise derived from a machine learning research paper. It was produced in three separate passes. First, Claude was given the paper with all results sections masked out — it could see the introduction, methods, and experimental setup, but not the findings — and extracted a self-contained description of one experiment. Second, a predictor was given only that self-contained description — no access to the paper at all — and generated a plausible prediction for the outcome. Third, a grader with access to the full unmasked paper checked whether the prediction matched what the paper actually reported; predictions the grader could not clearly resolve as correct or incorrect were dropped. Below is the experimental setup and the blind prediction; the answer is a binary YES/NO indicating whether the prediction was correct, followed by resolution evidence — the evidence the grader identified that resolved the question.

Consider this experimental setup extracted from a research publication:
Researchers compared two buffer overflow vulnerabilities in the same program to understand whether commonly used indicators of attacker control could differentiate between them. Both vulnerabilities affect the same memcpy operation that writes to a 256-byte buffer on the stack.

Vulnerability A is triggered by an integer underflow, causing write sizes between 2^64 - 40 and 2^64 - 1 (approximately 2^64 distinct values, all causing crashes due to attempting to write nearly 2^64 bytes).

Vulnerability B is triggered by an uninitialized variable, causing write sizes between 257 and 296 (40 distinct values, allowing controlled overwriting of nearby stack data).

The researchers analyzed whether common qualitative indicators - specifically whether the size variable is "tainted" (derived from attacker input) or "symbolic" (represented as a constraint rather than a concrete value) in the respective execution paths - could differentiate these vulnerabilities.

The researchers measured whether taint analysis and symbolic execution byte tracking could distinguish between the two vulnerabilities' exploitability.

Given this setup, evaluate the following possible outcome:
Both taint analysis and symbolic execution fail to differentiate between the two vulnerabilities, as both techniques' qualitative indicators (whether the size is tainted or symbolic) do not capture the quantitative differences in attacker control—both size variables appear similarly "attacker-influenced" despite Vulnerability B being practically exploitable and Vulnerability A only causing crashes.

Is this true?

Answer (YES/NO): YES